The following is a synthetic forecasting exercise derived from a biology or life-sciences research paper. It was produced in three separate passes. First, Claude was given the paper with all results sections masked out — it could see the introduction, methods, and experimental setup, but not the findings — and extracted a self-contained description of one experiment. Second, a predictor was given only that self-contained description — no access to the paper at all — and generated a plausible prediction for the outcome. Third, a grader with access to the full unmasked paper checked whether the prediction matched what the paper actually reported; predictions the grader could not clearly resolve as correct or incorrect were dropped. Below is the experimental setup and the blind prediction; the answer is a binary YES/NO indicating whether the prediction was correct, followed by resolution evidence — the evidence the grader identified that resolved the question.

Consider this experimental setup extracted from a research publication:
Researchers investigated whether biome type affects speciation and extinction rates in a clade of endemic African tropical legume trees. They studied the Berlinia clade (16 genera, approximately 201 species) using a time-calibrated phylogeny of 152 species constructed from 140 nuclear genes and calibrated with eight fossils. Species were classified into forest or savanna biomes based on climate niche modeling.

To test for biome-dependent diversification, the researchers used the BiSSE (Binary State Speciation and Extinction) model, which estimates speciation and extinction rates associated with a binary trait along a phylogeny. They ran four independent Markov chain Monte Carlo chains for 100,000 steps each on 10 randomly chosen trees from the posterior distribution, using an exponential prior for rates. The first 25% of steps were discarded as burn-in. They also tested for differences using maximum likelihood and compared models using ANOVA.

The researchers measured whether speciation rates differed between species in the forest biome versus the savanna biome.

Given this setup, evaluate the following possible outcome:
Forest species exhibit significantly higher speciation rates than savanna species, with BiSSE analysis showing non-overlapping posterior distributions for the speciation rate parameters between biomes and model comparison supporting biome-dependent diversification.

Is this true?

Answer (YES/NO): NO